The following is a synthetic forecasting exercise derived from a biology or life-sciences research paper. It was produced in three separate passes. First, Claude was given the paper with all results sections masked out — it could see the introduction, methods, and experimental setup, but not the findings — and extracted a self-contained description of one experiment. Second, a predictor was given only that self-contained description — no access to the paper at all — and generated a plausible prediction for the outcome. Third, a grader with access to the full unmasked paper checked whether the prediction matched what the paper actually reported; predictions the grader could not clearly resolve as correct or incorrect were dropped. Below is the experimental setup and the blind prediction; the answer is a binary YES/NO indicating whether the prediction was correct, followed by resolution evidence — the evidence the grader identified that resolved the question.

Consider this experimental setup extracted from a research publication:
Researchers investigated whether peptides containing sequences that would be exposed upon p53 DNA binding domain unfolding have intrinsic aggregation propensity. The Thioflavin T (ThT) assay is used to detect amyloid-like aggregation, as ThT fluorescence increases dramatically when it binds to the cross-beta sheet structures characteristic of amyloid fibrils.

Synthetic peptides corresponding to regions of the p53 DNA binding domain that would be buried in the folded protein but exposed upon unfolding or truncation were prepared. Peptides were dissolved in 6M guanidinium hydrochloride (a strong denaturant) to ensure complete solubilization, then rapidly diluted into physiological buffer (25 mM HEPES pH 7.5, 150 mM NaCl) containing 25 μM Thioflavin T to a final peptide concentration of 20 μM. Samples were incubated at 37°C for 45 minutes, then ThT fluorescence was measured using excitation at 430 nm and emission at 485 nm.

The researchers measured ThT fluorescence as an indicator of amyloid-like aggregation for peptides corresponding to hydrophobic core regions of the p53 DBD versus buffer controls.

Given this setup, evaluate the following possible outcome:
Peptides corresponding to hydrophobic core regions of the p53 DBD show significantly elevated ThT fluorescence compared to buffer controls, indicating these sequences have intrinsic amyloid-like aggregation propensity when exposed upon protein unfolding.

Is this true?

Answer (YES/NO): YES